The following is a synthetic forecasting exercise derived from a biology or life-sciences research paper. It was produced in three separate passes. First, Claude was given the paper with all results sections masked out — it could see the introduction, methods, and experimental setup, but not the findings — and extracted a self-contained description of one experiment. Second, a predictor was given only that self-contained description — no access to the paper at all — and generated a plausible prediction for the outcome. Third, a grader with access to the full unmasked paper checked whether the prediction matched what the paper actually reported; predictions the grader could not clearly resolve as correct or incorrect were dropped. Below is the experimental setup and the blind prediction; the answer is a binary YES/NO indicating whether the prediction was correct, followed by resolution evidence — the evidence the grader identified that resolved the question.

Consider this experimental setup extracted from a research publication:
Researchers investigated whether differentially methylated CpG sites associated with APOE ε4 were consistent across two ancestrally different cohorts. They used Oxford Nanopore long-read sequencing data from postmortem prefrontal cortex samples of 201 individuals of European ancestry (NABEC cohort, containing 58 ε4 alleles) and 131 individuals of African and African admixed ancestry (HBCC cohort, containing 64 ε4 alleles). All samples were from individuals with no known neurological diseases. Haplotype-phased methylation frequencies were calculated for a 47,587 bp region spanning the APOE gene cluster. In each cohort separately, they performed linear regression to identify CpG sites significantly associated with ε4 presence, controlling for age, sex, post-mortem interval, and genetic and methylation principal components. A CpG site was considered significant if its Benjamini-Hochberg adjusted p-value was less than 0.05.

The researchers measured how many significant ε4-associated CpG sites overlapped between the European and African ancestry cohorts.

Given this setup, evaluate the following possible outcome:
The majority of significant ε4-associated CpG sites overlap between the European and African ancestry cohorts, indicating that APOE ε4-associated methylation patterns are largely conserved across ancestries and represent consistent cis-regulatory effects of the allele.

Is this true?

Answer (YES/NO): NO